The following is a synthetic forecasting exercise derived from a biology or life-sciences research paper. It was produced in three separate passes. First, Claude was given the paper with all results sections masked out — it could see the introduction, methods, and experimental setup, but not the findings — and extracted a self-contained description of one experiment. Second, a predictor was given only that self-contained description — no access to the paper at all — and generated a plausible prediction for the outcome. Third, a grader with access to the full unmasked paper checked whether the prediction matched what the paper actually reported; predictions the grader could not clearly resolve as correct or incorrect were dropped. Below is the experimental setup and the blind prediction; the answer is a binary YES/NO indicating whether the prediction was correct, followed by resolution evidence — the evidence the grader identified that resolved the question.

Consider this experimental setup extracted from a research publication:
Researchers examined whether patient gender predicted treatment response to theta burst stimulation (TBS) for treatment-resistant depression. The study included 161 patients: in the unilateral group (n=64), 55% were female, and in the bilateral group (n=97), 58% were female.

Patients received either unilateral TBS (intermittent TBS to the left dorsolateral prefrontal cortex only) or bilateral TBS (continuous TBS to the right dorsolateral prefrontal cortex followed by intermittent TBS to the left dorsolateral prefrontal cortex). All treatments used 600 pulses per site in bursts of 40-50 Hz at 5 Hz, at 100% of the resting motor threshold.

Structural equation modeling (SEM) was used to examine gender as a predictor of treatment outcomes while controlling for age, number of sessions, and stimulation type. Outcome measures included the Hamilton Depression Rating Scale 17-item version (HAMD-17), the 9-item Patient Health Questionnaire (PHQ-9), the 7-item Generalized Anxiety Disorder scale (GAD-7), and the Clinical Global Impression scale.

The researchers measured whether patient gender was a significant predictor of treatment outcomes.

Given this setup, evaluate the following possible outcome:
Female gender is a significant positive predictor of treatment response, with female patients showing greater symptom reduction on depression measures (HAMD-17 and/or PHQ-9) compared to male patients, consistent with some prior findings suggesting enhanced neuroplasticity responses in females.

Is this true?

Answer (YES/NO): NO